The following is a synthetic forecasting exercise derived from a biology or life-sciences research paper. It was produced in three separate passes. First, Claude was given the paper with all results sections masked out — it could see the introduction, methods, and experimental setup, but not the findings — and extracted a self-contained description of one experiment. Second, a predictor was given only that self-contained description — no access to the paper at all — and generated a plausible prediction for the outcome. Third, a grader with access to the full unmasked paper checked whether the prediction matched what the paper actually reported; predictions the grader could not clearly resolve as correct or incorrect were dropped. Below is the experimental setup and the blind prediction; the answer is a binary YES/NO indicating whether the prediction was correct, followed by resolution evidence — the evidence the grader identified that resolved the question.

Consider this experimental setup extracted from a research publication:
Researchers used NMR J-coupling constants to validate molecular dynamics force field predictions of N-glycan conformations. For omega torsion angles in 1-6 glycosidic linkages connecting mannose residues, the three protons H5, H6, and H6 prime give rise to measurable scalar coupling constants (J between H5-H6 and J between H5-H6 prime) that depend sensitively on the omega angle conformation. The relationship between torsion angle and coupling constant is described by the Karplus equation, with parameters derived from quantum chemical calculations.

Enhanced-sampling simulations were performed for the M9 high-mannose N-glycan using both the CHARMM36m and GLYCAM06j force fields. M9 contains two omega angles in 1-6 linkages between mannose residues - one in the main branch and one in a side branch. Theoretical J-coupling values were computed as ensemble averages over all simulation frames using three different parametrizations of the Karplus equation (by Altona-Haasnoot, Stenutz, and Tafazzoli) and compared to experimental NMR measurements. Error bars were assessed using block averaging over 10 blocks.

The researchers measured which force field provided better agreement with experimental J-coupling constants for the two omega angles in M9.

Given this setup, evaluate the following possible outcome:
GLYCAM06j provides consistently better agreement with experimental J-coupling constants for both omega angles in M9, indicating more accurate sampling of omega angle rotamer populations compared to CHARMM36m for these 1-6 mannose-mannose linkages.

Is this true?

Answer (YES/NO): NO